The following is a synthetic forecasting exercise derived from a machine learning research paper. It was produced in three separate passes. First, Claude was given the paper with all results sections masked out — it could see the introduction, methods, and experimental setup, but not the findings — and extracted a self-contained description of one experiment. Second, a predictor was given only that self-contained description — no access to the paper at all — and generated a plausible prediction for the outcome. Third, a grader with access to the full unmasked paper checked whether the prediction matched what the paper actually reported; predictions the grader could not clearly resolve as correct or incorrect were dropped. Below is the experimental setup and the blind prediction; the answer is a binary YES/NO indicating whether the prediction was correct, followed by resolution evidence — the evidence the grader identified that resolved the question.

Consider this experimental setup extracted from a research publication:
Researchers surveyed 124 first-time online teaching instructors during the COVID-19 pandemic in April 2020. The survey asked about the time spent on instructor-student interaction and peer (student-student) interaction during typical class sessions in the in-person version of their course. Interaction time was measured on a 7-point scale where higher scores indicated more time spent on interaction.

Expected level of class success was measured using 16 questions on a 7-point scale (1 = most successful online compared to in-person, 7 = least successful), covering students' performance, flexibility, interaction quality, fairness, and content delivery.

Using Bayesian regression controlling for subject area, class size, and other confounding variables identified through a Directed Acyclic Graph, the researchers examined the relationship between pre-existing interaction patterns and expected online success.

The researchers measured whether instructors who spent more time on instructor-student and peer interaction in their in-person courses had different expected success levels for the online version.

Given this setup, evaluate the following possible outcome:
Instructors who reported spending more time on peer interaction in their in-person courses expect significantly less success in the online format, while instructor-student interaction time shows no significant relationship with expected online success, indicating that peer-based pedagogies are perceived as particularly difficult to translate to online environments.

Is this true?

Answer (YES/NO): NO